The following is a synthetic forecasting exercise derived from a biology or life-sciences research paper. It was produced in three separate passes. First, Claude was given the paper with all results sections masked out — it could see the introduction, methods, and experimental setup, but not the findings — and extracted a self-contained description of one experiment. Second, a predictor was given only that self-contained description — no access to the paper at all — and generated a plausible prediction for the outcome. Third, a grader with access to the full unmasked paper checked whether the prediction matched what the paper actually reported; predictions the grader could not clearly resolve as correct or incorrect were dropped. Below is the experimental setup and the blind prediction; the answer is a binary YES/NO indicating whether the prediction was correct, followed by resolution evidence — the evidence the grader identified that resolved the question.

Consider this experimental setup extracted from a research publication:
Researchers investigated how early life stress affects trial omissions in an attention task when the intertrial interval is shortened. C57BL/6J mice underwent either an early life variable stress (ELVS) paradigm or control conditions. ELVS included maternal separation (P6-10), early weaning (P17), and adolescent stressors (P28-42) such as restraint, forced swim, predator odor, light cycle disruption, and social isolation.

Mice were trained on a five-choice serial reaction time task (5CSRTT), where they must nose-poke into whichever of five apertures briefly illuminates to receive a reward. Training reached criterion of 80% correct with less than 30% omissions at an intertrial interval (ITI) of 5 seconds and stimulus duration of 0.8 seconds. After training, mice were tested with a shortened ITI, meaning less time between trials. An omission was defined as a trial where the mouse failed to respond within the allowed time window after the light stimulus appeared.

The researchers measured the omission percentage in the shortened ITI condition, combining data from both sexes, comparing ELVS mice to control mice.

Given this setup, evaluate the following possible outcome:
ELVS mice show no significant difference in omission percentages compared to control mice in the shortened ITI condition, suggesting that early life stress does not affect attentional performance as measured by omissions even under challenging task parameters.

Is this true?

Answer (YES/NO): NO